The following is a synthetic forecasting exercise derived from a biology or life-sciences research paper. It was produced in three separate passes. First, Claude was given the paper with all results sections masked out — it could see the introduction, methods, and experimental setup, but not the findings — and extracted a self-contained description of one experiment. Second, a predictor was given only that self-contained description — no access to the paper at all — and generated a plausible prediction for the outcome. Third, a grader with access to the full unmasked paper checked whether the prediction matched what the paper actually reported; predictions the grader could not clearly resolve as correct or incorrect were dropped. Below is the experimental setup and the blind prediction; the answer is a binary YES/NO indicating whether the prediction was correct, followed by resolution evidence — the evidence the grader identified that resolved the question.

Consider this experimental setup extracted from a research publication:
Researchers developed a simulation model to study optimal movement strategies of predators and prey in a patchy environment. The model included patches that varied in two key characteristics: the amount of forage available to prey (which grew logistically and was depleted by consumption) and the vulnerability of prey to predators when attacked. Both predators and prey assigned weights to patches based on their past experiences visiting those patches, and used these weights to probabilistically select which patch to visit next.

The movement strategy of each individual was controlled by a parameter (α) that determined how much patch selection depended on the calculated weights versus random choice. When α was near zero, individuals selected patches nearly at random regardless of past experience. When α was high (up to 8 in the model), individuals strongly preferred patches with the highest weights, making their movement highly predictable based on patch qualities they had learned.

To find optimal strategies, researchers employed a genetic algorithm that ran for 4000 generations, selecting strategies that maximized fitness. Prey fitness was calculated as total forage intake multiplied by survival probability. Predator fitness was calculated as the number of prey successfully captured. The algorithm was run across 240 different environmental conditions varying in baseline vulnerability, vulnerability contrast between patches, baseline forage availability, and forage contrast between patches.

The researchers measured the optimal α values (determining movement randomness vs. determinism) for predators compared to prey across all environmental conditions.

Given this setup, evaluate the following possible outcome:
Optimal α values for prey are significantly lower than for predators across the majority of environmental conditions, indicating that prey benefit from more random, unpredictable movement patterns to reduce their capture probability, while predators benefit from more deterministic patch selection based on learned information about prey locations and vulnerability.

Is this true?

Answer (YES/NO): NO